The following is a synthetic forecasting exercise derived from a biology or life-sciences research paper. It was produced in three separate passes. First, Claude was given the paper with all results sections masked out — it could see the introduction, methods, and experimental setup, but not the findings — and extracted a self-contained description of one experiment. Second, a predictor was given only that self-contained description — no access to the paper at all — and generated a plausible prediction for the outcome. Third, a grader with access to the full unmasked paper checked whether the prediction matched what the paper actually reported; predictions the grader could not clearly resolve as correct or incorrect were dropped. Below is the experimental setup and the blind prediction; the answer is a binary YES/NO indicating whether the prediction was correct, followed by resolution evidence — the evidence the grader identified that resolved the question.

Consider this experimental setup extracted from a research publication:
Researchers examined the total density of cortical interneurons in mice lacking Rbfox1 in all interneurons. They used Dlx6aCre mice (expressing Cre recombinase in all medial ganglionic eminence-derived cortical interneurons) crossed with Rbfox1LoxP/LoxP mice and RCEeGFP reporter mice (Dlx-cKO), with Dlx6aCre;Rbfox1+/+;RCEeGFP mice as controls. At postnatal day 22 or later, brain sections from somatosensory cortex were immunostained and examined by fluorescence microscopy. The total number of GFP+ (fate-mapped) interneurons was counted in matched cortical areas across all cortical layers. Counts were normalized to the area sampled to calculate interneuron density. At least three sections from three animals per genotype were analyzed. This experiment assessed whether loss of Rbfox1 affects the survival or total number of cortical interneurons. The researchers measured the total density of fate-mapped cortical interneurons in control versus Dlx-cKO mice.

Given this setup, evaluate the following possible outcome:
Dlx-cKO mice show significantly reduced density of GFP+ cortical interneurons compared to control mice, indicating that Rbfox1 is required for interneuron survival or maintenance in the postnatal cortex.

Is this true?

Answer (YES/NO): NO